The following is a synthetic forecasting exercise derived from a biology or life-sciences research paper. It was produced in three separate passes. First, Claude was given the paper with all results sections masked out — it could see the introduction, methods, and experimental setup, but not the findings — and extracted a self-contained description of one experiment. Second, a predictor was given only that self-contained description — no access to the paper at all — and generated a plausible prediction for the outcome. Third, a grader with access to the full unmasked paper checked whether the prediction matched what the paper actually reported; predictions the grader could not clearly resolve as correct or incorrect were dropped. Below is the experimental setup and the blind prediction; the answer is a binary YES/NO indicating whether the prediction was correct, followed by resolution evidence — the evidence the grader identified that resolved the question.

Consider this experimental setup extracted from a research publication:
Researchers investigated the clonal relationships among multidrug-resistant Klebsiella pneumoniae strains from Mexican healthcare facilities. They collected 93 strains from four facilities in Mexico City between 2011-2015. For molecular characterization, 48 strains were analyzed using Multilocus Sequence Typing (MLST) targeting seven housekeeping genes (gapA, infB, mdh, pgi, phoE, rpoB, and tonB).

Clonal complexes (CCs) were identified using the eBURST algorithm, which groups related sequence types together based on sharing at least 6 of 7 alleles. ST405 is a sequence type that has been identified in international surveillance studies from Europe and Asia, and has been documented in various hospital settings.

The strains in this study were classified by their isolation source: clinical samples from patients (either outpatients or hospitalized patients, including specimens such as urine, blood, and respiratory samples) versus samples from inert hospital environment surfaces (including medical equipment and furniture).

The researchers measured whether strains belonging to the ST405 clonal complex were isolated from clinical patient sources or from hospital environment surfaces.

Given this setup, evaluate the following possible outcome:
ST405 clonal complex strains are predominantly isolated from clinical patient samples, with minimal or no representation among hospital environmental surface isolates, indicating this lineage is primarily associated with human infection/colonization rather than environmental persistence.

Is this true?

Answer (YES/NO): YES